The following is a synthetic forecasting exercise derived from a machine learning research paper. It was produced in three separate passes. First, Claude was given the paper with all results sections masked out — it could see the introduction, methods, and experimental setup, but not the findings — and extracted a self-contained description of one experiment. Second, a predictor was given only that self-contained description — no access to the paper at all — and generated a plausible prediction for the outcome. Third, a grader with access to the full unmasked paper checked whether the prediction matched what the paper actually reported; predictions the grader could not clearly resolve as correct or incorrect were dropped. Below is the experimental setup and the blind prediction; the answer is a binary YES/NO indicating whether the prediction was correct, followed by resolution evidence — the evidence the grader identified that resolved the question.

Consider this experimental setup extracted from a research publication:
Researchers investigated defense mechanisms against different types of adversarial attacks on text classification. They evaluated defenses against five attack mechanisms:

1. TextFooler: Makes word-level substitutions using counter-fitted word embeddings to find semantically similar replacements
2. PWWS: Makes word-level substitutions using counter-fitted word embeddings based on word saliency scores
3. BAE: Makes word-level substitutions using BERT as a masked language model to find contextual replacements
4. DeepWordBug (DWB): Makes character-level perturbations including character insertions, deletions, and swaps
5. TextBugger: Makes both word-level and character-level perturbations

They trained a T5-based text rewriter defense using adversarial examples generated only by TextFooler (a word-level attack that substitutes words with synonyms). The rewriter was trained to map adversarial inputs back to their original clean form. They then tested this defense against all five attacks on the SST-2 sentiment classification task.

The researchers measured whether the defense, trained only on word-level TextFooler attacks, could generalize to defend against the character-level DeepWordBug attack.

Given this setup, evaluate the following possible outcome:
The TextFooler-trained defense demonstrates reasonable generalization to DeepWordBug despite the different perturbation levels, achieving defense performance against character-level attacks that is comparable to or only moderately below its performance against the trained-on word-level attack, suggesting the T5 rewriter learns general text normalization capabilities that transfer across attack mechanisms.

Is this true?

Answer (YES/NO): YES